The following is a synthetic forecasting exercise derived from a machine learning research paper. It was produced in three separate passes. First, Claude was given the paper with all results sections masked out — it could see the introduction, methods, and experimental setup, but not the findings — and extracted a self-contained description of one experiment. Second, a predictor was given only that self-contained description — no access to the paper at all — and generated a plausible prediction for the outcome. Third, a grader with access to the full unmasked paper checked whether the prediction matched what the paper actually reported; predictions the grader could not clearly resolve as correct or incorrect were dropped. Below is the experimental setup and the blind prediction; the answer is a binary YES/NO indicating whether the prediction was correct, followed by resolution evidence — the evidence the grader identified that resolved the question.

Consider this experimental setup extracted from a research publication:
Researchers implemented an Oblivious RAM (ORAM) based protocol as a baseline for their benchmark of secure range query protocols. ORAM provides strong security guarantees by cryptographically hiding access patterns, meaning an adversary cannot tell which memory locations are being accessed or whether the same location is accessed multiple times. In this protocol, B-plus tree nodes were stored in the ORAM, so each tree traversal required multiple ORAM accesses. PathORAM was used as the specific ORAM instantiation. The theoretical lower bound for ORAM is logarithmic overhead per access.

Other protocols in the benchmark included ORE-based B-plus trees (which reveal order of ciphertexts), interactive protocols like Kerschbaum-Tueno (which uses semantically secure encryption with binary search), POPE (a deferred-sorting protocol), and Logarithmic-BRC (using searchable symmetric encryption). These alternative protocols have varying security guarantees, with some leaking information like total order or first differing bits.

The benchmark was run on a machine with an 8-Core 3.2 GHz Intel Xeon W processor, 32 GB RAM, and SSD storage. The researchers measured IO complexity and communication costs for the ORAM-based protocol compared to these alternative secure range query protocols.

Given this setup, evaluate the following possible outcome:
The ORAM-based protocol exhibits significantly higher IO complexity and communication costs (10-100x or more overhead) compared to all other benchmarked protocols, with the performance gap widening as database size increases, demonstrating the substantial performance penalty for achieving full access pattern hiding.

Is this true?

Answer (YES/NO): NO